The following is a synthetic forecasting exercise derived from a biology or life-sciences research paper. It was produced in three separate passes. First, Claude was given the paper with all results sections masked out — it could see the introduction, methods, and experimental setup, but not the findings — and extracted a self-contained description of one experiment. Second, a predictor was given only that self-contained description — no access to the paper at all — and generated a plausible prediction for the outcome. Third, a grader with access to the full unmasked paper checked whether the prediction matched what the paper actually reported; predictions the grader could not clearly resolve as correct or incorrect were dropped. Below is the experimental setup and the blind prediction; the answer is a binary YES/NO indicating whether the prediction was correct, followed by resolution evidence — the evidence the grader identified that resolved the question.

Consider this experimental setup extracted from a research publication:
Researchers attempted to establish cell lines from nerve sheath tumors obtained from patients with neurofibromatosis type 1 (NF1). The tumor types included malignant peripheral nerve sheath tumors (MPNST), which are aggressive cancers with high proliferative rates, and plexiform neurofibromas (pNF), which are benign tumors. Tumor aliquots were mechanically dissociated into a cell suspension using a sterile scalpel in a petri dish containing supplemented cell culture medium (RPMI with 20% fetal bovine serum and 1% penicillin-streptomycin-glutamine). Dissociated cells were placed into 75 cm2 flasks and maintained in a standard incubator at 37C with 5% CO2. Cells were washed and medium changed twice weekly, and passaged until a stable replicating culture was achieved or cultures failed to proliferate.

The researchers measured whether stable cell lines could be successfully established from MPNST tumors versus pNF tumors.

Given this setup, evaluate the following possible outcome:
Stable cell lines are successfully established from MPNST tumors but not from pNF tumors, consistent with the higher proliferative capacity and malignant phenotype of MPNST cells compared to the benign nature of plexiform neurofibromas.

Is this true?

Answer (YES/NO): NO